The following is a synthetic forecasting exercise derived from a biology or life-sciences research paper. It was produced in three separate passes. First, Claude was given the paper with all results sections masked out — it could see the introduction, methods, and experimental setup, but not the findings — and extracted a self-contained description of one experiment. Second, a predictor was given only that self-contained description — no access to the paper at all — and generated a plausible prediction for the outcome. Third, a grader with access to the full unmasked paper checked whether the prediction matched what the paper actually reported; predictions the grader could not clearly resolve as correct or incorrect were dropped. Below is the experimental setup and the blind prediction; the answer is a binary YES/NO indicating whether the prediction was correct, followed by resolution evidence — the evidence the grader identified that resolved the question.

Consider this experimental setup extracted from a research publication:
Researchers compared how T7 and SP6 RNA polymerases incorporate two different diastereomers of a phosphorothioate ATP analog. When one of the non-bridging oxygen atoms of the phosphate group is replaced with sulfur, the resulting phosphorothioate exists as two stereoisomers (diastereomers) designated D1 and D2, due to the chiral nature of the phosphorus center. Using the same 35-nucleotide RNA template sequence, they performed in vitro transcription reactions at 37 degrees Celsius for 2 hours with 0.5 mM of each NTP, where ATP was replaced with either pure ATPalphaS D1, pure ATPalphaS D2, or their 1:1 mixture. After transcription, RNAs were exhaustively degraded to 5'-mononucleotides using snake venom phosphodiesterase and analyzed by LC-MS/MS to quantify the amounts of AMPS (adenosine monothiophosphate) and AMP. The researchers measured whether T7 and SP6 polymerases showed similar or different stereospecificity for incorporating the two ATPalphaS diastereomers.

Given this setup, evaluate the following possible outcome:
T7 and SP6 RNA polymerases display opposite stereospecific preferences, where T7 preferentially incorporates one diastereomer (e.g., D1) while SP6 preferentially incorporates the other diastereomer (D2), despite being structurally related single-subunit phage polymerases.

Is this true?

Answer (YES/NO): NO